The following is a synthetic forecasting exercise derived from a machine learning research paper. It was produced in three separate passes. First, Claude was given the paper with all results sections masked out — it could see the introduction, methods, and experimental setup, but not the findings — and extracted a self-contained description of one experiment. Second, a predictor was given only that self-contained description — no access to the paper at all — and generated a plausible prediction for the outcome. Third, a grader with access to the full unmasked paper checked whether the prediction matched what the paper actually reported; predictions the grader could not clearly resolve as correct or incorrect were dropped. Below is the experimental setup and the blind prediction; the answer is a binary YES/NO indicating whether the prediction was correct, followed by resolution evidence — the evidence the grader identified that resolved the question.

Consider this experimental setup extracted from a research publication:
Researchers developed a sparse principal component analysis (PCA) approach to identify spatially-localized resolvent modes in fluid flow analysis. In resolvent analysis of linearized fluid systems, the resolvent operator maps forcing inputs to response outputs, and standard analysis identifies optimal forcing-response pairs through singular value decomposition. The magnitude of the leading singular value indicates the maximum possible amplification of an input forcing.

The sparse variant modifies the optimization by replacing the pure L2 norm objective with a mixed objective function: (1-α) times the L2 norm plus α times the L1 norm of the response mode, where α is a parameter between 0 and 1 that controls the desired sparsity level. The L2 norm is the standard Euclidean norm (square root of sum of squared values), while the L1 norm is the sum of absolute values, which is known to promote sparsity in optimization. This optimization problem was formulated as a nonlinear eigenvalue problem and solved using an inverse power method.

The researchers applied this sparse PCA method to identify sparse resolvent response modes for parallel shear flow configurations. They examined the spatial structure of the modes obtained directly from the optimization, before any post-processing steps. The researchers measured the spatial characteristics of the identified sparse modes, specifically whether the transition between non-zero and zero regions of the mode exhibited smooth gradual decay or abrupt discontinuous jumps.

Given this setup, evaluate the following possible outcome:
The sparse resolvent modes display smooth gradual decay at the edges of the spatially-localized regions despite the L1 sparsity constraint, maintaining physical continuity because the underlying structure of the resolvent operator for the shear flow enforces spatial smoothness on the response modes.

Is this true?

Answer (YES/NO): NO